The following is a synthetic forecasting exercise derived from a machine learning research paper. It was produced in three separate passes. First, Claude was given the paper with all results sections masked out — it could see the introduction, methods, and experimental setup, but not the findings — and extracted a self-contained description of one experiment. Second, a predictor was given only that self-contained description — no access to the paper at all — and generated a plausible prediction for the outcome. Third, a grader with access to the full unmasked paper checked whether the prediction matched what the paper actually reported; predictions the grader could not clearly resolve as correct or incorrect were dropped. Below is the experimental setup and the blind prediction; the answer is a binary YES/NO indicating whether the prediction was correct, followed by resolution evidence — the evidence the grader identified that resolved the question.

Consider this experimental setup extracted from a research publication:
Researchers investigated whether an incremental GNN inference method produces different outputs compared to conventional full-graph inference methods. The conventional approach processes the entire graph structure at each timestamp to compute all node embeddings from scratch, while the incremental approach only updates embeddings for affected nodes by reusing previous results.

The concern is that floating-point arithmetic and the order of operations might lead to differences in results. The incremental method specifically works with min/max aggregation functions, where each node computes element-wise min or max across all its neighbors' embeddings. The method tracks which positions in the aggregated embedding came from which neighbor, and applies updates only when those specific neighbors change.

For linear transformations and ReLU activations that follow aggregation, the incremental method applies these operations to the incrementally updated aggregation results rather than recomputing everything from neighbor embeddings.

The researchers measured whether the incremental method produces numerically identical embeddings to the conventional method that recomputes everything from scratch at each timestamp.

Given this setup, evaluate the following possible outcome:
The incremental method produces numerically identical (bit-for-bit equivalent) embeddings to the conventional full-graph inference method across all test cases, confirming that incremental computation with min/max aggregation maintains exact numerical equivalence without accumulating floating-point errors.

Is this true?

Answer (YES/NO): YES